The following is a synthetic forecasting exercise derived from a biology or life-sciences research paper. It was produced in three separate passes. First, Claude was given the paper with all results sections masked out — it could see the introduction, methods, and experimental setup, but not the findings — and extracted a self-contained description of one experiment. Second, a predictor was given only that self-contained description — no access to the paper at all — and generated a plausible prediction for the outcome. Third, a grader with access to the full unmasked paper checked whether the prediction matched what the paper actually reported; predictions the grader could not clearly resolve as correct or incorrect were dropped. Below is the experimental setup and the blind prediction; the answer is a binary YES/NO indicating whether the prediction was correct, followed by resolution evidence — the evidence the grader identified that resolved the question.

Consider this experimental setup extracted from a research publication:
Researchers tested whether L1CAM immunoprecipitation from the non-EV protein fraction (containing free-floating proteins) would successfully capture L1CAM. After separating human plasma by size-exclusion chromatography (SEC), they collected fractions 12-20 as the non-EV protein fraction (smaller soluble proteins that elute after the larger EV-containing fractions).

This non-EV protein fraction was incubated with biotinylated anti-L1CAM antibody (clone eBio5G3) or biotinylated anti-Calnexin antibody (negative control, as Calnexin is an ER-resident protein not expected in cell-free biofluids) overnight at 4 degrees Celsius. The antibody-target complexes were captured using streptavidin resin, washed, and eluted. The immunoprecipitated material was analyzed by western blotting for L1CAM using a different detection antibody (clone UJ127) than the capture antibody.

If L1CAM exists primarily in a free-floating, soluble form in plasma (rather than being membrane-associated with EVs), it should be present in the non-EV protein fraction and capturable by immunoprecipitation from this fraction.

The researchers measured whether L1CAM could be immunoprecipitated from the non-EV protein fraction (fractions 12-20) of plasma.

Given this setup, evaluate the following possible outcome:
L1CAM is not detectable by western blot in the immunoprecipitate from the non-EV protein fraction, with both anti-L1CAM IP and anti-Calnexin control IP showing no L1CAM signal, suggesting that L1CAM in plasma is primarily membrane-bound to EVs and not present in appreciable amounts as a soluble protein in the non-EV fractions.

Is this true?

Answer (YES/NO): NO